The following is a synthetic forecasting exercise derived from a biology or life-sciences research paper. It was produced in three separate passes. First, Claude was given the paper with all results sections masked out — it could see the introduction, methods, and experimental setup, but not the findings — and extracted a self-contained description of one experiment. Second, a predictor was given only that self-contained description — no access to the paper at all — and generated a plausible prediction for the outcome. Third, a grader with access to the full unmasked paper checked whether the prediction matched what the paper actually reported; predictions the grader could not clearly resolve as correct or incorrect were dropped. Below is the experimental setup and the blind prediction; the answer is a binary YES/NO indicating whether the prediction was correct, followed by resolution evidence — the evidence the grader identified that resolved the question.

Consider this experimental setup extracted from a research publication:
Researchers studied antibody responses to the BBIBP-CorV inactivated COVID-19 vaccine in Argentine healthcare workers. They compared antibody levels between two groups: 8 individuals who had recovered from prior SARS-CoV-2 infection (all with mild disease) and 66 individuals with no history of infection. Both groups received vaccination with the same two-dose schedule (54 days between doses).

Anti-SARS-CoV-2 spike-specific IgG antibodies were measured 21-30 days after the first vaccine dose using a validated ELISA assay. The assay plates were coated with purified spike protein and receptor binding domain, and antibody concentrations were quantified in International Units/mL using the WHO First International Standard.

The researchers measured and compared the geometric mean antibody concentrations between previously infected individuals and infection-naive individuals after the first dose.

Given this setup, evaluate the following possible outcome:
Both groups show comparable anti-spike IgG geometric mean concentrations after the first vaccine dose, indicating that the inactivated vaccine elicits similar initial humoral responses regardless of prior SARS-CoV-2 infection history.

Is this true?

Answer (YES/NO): NO